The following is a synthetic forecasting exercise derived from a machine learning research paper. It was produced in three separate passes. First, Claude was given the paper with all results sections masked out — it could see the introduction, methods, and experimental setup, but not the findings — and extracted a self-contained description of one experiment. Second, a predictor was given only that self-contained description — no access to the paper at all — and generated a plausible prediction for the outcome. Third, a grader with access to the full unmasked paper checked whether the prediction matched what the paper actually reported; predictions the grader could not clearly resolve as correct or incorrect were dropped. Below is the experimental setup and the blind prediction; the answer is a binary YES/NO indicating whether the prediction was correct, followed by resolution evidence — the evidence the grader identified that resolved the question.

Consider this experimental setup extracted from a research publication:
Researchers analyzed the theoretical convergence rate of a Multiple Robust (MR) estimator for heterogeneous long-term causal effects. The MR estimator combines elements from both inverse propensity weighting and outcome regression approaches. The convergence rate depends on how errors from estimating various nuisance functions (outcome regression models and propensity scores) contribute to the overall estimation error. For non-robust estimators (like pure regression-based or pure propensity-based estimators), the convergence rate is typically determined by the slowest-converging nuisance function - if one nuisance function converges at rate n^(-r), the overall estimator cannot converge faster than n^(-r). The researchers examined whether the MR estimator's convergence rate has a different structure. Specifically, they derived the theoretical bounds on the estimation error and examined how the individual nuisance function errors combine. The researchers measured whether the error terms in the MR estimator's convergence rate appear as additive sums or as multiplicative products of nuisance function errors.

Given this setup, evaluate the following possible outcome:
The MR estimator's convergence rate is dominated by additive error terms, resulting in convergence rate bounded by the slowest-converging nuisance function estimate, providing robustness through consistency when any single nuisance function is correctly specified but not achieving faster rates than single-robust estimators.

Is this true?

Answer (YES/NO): NO